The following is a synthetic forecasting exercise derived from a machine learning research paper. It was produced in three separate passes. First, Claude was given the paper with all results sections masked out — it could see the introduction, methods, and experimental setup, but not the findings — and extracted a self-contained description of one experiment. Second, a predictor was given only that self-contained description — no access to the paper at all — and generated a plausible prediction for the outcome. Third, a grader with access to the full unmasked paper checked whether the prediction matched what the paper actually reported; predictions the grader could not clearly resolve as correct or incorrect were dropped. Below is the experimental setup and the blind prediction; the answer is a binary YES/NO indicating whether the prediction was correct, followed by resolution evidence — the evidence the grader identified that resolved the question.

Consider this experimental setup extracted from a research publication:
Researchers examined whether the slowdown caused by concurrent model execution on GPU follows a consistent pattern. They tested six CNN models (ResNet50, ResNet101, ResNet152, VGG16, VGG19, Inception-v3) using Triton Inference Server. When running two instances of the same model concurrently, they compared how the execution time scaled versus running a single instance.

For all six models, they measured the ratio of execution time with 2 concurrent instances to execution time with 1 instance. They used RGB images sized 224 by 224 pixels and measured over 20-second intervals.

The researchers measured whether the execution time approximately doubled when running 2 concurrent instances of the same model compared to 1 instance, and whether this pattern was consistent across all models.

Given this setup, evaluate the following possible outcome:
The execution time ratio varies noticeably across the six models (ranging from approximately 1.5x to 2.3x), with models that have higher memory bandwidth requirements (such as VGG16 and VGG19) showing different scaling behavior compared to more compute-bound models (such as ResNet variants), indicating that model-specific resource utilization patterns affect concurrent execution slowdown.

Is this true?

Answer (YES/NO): NO